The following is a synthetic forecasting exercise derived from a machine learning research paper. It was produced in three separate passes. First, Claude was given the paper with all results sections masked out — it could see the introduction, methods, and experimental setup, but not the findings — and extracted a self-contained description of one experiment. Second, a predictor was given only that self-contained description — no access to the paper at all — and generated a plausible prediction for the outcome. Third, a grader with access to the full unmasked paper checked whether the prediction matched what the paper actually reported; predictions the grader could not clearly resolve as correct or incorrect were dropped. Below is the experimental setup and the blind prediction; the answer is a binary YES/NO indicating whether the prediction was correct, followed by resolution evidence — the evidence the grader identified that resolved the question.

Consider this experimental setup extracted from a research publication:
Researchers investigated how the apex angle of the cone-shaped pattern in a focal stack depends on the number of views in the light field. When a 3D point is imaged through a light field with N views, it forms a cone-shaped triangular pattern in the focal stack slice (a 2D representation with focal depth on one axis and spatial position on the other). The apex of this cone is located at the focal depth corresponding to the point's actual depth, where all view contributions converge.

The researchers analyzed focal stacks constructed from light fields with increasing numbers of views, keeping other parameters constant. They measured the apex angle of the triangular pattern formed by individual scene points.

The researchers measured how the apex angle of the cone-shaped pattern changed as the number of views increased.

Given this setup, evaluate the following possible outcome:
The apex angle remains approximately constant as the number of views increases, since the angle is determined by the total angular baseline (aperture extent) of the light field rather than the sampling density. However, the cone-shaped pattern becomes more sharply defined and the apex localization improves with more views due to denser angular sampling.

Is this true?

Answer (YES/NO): YES